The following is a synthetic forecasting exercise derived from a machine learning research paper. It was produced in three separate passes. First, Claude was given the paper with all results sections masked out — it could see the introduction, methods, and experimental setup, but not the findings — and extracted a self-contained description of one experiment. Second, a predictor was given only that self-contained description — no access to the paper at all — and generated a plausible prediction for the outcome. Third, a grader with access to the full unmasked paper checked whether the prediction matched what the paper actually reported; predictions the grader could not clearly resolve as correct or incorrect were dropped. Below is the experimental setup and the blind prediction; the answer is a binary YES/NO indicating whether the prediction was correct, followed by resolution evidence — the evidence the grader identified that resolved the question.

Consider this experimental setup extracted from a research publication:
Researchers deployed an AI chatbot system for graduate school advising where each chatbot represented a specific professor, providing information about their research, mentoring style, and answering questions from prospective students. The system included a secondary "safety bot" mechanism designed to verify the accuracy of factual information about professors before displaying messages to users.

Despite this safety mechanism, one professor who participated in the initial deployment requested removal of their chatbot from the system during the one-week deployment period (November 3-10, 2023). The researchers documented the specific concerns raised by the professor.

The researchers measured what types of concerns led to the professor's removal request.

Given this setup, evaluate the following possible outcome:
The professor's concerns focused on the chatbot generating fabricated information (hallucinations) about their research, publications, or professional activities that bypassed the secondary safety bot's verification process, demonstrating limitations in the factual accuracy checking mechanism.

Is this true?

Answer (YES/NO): NO